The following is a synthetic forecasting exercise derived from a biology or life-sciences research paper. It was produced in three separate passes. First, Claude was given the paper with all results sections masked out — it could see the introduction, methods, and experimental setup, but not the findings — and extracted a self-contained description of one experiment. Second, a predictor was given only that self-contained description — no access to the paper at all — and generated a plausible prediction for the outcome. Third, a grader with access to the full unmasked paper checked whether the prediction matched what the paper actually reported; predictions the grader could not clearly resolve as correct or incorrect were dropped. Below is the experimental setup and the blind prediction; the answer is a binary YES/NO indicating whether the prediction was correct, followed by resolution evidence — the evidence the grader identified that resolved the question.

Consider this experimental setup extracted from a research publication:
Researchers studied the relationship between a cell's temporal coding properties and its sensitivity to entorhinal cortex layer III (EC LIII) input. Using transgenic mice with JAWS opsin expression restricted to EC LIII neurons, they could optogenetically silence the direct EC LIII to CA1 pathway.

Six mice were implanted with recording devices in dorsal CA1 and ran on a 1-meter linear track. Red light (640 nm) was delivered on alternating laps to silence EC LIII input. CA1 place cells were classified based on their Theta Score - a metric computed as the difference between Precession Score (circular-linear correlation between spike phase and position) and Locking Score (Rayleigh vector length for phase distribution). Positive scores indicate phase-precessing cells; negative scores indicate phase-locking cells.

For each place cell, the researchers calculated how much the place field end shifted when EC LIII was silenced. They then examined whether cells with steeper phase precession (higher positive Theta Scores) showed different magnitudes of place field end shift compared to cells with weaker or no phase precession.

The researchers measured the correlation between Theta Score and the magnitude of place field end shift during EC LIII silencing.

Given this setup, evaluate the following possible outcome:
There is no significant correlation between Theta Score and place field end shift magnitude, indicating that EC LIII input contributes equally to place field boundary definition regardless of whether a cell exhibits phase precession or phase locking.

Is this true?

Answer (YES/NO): NO